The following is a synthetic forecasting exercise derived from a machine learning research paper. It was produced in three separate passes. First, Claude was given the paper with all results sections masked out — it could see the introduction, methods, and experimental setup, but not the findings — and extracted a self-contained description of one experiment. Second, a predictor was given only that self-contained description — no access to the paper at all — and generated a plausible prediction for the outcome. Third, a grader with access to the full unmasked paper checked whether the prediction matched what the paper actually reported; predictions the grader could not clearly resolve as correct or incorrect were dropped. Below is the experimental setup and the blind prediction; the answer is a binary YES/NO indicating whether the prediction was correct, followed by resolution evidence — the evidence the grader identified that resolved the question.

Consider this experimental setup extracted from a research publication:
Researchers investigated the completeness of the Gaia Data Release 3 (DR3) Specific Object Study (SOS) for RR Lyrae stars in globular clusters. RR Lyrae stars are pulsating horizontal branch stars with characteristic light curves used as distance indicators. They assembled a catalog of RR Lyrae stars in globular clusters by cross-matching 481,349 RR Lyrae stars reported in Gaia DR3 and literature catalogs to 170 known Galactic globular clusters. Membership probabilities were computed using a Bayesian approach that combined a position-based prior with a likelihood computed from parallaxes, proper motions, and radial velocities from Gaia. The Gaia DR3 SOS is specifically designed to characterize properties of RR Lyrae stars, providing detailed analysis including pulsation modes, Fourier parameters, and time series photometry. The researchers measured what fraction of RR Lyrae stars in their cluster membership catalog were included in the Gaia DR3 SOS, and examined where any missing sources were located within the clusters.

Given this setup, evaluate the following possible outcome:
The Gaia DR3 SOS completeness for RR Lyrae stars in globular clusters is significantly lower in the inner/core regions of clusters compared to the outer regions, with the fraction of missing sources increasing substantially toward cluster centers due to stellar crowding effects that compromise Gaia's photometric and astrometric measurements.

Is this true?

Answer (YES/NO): YES